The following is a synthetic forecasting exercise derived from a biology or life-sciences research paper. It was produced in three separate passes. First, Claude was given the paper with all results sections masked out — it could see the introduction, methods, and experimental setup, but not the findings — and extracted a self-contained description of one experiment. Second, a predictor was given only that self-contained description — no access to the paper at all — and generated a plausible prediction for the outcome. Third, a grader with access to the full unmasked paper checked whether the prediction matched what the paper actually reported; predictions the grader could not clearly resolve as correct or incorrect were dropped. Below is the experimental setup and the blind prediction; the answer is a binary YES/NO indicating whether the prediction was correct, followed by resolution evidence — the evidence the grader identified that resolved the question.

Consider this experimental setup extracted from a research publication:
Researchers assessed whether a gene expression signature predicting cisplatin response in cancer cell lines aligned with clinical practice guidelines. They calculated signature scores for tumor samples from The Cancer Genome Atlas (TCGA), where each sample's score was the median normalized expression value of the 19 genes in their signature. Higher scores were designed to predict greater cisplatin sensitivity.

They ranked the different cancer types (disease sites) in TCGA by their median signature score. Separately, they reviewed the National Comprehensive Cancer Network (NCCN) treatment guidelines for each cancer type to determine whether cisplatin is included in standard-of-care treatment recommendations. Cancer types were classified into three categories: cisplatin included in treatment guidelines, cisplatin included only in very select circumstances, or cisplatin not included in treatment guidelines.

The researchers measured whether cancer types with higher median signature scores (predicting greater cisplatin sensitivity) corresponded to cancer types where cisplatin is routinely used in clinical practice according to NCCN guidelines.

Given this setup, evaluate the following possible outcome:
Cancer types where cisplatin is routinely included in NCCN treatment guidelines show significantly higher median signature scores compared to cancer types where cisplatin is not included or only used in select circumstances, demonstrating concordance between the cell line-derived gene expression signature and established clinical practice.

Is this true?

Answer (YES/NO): YES